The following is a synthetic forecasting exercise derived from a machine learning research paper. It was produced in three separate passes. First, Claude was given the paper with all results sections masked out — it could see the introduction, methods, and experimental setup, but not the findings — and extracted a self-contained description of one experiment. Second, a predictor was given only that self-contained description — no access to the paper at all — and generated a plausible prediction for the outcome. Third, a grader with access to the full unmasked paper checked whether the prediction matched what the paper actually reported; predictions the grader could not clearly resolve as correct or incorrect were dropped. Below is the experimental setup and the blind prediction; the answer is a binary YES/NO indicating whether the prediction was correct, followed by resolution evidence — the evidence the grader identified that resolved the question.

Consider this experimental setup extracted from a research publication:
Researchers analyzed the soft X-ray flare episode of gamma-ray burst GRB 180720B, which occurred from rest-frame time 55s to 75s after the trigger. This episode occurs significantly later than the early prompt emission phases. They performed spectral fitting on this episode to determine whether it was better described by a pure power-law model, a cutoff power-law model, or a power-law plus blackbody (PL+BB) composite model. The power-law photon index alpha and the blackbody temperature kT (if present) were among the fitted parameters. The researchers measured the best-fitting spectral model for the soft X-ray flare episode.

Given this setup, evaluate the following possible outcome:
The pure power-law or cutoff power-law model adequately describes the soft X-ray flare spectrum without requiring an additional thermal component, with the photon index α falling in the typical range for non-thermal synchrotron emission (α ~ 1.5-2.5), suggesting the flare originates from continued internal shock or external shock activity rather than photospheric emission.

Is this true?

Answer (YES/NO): NO